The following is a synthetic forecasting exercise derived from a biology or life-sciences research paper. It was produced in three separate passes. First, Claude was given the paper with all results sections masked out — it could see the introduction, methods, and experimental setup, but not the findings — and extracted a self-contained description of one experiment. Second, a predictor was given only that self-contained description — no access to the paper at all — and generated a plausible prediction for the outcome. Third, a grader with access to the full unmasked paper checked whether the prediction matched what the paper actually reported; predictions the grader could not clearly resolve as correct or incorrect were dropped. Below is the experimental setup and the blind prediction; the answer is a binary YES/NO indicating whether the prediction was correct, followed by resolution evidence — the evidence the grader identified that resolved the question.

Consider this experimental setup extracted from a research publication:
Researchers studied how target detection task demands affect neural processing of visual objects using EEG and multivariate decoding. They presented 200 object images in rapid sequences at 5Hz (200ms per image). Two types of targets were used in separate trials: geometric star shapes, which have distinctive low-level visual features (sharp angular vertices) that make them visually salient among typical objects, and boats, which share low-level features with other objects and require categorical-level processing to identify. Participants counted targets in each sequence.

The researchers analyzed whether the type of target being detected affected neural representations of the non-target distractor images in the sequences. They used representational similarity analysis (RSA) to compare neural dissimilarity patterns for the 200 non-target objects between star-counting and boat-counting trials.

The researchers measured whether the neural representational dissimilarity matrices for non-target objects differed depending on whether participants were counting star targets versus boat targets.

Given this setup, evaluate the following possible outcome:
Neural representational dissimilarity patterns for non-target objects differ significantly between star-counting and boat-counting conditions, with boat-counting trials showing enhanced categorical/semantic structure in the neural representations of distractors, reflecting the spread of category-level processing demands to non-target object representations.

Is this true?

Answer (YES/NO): NO